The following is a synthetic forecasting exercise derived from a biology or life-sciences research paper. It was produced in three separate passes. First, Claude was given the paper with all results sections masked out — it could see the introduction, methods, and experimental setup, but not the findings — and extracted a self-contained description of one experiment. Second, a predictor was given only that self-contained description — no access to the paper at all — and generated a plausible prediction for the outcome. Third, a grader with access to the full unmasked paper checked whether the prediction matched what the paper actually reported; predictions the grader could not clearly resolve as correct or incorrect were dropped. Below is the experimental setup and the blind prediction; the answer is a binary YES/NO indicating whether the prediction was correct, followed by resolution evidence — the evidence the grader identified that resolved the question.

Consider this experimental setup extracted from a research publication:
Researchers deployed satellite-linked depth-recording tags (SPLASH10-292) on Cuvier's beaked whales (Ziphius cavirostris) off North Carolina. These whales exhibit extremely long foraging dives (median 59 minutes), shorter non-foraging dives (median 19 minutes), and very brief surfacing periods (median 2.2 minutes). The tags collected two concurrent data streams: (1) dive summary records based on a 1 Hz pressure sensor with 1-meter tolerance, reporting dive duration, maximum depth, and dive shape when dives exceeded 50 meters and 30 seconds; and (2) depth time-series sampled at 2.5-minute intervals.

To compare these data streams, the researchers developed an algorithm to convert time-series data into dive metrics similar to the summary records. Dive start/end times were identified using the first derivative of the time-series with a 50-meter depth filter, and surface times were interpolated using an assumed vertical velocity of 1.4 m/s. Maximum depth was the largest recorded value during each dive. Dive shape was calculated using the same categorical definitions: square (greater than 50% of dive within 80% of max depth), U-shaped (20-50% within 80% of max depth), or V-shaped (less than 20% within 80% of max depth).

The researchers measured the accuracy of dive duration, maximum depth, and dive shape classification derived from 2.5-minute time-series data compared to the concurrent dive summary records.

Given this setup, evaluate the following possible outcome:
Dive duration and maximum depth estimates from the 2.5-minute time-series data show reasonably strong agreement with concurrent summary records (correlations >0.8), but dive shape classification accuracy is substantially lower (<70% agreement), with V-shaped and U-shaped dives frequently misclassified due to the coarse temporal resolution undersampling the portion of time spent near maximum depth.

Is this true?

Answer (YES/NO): NO